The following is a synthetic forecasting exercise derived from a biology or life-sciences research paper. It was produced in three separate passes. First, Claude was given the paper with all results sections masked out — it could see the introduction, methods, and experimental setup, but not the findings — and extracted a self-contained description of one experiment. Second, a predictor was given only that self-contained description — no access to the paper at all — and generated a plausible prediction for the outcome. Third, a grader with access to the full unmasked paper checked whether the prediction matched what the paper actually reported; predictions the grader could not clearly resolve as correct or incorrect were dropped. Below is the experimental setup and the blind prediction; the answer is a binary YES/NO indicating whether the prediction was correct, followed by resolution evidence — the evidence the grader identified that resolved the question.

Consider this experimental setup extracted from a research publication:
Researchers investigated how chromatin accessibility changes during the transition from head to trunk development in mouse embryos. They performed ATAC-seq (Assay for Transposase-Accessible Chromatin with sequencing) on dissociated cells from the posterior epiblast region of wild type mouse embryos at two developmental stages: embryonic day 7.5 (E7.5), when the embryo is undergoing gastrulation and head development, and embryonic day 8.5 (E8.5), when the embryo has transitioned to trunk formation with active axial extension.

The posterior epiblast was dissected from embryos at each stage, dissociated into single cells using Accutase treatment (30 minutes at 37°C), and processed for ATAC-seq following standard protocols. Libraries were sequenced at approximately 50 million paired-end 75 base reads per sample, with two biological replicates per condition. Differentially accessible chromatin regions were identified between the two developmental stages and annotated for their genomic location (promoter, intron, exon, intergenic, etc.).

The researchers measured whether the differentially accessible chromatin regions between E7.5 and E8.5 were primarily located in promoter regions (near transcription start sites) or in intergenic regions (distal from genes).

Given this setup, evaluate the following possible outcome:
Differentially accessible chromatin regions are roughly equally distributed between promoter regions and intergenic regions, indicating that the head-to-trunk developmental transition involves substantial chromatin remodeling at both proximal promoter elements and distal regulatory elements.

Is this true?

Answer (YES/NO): NO